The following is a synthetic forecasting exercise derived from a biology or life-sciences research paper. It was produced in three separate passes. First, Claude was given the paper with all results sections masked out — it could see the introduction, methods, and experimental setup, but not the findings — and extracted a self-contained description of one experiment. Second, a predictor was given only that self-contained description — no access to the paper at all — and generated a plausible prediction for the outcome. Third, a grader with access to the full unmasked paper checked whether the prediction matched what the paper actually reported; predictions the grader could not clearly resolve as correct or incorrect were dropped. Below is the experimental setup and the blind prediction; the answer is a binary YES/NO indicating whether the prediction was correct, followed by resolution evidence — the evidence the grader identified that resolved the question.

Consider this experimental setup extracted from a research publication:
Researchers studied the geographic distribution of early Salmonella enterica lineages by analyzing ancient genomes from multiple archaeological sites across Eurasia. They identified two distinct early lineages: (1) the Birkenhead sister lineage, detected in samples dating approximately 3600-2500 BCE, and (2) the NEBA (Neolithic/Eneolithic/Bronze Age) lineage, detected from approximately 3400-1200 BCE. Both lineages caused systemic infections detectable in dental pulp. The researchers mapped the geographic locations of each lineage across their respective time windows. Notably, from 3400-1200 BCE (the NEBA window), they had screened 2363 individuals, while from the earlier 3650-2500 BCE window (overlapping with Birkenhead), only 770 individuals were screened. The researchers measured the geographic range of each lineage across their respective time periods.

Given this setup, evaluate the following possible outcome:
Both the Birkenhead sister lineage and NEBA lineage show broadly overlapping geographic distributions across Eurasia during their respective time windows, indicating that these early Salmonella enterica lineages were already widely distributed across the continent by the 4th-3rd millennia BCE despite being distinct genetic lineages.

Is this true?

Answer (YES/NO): NO